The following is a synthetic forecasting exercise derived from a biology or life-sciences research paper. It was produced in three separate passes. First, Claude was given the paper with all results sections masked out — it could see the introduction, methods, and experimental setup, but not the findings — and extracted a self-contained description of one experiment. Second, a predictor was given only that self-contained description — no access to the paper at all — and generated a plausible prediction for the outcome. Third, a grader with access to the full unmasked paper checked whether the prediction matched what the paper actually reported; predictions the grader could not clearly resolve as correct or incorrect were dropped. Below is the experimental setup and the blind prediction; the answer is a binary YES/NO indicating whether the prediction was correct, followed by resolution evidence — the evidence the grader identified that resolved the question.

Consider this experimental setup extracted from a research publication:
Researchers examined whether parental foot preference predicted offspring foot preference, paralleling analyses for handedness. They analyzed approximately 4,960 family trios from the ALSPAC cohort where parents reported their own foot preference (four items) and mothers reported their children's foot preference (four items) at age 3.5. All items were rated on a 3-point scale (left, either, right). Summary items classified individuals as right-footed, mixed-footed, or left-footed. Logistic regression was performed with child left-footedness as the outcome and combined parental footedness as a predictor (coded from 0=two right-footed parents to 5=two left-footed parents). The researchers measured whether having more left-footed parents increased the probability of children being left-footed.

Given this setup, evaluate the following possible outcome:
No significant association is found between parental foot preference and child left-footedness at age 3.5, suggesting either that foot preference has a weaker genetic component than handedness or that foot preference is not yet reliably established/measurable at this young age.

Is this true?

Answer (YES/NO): NO